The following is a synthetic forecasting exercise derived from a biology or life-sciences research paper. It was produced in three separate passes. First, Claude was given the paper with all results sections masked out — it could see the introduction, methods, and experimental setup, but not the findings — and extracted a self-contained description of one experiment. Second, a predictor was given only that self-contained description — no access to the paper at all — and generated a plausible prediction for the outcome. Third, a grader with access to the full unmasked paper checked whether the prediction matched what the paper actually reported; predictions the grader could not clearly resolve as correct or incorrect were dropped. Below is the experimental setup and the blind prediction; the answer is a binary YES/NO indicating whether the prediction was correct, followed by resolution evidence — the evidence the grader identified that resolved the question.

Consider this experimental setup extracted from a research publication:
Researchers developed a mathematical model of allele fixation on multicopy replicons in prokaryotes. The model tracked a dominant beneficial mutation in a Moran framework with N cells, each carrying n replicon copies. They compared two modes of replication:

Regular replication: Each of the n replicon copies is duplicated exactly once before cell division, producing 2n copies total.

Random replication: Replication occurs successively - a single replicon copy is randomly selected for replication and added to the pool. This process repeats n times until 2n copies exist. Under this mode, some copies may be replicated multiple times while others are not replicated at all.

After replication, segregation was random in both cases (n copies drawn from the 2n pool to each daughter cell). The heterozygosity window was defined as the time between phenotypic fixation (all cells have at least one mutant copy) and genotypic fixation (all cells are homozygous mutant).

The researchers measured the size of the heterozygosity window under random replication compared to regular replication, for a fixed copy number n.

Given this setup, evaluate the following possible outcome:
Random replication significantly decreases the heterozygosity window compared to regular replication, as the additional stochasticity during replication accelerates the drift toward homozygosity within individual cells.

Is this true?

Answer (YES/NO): YES